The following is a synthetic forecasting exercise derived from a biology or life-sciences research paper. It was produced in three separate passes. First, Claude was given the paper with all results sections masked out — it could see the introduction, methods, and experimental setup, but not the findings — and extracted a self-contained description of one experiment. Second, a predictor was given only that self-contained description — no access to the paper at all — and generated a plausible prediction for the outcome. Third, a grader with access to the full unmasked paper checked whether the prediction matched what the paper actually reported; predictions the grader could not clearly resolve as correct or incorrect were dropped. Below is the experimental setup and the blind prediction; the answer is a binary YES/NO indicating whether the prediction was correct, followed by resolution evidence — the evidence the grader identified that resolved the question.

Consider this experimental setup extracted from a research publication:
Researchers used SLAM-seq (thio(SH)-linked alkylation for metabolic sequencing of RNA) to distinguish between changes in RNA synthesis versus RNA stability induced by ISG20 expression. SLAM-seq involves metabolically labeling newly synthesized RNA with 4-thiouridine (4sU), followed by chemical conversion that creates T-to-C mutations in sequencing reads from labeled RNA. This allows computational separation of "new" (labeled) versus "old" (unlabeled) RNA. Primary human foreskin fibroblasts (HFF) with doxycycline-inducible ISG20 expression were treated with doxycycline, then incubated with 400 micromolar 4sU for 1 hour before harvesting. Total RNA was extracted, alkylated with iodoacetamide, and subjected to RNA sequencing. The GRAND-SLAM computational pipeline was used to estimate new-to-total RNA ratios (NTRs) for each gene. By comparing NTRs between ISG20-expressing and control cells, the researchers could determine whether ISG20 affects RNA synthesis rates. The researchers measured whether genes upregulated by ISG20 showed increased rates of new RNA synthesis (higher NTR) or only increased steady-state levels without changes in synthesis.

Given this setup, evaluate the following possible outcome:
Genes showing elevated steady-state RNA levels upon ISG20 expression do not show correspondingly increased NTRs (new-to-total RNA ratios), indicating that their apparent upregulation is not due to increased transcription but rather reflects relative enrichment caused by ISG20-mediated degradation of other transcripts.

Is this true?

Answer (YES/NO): NO